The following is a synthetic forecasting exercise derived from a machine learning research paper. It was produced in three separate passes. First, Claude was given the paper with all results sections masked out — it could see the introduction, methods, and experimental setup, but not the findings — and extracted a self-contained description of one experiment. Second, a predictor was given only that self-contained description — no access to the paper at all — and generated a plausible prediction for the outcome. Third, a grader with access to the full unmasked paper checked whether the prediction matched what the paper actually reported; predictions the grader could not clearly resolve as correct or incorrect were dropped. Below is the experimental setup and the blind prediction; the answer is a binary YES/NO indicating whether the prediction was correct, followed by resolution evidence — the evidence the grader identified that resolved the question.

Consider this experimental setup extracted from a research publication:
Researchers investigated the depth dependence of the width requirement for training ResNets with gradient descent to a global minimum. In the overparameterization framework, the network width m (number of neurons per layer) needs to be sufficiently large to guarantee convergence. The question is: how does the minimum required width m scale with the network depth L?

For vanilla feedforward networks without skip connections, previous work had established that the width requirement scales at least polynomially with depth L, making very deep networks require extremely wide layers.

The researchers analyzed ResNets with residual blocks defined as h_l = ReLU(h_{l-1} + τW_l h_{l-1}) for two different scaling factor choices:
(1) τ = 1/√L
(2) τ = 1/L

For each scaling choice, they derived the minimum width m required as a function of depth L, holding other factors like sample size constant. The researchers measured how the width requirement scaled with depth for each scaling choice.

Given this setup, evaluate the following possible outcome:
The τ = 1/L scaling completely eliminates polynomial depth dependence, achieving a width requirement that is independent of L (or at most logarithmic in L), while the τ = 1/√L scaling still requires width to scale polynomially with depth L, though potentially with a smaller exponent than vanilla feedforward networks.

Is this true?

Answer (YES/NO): NO